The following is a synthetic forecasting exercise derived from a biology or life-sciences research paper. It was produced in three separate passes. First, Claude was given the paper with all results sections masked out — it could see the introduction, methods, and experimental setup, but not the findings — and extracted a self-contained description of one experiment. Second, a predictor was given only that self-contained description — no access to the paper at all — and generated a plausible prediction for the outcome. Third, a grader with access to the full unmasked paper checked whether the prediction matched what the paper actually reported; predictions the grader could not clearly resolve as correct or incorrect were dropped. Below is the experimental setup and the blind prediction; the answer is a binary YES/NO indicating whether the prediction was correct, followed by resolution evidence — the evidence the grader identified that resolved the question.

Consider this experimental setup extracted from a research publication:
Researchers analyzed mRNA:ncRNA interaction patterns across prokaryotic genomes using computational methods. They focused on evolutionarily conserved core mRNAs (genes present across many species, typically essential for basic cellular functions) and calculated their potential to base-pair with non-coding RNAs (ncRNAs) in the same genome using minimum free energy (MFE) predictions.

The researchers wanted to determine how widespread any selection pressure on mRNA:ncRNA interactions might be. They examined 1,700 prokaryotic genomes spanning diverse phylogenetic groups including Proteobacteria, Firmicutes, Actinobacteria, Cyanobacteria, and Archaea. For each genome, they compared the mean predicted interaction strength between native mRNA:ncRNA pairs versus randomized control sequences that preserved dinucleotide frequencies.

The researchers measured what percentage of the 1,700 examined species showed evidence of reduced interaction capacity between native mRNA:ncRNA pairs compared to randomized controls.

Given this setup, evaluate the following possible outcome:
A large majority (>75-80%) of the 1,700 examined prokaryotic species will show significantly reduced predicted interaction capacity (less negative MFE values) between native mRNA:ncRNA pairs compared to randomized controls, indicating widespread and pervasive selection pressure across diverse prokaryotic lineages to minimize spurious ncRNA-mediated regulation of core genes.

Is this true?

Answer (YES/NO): YES